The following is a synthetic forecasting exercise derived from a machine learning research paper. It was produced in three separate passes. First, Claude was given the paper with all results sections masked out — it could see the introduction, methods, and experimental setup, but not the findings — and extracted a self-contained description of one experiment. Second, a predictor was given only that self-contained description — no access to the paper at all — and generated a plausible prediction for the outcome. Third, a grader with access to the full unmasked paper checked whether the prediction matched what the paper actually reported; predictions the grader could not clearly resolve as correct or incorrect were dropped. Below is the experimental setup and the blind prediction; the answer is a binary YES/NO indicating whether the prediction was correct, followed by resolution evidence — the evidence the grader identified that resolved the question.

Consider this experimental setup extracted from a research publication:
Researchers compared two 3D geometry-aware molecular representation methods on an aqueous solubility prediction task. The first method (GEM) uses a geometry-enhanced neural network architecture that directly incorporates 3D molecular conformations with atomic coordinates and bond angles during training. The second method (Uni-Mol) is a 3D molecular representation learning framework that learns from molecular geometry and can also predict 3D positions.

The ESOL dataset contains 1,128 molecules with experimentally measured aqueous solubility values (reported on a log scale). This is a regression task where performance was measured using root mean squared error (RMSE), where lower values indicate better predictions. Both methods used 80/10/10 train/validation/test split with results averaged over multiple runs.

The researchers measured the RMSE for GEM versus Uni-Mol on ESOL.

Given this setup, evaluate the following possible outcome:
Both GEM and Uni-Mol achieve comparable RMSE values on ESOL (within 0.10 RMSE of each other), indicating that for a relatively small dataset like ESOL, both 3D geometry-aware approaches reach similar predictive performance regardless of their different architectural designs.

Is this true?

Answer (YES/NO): YES